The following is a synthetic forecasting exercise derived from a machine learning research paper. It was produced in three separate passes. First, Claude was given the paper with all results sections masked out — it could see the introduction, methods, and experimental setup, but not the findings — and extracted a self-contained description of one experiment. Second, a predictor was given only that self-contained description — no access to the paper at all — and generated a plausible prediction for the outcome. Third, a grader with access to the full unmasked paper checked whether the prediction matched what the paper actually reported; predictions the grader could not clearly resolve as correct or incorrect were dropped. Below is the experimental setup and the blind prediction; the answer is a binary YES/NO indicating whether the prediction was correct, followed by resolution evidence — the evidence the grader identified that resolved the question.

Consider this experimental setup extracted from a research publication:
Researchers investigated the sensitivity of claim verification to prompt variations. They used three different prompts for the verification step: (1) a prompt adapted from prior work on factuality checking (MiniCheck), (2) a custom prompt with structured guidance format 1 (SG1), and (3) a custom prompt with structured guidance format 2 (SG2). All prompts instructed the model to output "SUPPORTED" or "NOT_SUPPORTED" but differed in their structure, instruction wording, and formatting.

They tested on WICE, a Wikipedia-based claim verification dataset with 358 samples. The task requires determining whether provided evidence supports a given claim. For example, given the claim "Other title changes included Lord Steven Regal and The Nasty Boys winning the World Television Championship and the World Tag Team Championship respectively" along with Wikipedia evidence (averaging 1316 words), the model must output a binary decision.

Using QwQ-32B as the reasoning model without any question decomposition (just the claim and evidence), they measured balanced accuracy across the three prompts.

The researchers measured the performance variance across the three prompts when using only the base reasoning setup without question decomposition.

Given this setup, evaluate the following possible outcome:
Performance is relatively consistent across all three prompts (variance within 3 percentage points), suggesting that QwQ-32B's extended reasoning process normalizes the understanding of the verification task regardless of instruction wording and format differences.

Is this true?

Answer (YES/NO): NO